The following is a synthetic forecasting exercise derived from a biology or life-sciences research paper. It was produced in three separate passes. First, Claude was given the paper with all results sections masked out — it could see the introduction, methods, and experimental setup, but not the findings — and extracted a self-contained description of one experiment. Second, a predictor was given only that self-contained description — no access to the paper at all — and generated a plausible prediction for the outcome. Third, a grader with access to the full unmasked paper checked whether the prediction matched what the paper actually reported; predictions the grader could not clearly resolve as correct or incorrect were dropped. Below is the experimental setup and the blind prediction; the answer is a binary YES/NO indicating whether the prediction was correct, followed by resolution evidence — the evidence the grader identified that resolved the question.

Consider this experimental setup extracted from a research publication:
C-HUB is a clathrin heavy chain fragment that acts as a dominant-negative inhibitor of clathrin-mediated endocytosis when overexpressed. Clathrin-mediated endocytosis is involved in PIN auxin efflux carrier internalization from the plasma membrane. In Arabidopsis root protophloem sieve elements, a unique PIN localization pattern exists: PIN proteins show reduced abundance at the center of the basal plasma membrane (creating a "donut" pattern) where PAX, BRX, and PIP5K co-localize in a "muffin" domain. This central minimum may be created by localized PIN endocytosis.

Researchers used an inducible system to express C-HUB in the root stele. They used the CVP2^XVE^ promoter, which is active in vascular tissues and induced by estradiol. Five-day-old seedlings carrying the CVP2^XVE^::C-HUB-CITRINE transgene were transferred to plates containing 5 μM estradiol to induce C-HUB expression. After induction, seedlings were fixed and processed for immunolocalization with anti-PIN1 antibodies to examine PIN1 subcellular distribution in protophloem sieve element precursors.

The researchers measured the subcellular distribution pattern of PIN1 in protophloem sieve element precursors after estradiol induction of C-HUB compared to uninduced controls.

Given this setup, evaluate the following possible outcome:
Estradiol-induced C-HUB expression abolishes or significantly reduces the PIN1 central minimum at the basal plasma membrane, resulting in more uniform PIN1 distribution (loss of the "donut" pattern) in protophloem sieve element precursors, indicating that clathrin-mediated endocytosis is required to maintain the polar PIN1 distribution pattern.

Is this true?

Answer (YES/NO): YES